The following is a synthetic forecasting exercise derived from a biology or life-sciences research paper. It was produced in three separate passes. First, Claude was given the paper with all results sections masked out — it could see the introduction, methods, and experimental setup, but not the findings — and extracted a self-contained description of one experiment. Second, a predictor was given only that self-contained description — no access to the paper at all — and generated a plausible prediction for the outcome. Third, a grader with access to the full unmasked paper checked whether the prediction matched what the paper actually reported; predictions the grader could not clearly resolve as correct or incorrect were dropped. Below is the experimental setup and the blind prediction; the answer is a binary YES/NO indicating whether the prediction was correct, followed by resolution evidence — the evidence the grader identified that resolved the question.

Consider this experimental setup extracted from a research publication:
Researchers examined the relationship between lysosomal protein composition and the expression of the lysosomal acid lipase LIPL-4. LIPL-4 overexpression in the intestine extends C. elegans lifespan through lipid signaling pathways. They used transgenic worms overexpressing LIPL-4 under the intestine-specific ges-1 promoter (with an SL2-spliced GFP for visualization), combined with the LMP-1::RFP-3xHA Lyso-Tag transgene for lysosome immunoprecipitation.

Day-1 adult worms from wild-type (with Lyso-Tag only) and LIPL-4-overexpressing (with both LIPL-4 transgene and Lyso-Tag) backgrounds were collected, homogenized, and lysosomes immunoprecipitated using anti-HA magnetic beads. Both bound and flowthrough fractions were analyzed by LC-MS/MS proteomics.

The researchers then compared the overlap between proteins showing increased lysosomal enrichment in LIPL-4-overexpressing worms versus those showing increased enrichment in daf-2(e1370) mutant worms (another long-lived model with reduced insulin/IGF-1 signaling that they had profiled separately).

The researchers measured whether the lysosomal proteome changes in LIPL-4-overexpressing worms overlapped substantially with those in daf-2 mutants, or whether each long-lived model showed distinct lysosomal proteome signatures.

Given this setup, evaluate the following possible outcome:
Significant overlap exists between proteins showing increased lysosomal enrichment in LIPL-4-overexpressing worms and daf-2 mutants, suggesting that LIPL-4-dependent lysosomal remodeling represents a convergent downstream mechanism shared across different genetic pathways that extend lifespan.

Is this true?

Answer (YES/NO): NO